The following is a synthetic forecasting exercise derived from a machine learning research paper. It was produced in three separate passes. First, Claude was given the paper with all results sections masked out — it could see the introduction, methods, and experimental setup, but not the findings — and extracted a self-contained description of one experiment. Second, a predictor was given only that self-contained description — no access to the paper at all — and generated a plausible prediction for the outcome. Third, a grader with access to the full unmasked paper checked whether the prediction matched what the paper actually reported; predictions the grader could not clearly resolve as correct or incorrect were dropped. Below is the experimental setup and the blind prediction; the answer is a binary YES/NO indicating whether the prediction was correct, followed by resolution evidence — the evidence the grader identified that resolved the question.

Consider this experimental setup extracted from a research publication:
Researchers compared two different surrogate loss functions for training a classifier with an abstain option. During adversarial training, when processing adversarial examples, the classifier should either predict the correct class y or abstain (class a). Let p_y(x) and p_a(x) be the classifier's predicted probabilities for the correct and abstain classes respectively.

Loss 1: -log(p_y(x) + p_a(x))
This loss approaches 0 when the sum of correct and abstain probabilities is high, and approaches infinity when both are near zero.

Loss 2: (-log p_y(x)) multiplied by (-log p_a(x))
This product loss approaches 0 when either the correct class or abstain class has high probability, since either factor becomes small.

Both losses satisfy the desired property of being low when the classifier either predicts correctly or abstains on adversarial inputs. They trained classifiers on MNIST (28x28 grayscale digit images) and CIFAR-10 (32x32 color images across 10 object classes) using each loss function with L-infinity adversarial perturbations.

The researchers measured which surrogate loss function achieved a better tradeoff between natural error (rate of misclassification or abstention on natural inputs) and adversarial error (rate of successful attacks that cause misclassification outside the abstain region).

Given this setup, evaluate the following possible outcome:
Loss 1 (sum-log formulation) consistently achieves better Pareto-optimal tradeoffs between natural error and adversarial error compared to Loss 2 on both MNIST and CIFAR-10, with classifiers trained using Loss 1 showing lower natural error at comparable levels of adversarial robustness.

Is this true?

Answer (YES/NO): NO